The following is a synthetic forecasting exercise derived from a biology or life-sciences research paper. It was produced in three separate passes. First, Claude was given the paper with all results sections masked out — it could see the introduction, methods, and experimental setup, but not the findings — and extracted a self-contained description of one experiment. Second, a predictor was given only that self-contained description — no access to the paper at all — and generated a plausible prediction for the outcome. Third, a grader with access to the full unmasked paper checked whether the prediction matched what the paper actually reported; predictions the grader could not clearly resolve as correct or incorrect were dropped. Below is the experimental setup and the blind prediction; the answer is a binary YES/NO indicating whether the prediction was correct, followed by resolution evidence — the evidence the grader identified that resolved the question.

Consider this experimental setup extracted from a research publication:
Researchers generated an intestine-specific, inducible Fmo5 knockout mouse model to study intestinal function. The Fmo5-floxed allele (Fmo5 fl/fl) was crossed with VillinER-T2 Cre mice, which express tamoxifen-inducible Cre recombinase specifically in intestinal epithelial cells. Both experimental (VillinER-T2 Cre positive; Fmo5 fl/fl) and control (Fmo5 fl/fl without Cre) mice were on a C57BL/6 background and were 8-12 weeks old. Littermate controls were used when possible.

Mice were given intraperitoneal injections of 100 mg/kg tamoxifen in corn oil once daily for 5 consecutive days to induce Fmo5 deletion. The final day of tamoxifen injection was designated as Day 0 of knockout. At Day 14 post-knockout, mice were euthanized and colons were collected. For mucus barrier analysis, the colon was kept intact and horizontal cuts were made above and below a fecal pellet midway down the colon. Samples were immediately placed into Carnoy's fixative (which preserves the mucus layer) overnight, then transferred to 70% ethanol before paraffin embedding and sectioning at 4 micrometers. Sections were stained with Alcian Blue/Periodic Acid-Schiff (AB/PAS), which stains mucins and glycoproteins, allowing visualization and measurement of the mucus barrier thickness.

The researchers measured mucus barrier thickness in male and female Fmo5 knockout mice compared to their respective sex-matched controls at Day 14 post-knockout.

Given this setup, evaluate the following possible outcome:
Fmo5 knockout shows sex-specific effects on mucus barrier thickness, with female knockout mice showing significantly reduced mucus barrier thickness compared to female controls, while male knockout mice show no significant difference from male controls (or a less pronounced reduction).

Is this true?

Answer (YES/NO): YES